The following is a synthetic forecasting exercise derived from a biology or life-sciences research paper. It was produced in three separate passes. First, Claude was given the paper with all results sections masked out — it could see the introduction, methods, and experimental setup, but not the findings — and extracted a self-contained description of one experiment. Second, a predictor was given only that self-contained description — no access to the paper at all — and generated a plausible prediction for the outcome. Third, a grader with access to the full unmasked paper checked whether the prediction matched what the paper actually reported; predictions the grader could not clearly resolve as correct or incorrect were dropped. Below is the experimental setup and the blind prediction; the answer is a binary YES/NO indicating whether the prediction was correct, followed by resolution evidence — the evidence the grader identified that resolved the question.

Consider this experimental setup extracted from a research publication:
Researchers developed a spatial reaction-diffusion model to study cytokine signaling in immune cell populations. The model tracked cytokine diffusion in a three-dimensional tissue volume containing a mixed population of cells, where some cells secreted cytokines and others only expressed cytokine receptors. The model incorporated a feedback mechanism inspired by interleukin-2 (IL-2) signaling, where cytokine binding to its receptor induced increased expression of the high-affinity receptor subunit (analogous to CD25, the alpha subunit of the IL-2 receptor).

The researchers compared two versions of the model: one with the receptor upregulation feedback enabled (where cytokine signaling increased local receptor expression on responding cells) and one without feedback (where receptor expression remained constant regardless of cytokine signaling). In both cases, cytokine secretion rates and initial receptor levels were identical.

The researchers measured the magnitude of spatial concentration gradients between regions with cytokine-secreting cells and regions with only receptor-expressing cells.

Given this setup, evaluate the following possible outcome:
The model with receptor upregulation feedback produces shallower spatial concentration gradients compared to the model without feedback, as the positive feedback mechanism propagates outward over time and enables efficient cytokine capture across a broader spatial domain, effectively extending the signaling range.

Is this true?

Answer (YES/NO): NO